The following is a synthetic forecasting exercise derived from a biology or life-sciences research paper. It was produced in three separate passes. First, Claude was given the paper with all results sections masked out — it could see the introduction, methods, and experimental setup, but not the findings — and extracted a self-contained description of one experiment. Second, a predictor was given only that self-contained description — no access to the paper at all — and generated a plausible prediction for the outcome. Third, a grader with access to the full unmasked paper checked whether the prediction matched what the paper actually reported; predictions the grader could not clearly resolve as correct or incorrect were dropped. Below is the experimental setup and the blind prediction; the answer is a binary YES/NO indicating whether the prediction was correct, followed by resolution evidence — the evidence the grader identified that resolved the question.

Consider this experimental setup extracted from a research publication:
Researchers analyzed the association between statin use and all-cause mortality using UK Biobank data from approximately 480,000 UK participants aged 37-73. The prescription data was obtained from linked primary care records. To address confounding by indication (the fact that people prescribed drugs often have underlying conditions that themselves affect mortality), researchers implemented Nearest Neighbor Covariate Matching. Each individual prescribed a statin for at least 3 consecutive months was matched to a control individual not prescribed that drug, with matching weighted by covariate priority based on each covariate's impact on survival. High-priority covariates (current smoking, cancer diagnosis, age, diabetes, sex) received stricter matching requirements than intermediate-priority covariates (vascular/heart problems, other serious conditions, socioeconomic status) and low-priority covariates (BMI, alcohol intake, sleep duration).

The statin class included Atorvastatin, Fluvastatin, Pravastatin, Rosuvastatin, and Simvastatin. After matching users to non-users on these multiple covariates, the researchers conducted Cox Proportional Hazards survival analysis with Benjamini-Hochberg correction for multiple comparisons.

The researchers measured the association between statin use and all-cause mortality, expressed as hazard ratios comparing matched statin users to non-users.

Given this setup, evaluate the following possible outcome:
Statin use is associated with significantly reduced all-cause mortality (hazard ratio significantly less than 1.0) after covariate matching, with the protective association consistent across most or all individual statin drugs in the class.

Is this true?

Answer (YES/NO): NO